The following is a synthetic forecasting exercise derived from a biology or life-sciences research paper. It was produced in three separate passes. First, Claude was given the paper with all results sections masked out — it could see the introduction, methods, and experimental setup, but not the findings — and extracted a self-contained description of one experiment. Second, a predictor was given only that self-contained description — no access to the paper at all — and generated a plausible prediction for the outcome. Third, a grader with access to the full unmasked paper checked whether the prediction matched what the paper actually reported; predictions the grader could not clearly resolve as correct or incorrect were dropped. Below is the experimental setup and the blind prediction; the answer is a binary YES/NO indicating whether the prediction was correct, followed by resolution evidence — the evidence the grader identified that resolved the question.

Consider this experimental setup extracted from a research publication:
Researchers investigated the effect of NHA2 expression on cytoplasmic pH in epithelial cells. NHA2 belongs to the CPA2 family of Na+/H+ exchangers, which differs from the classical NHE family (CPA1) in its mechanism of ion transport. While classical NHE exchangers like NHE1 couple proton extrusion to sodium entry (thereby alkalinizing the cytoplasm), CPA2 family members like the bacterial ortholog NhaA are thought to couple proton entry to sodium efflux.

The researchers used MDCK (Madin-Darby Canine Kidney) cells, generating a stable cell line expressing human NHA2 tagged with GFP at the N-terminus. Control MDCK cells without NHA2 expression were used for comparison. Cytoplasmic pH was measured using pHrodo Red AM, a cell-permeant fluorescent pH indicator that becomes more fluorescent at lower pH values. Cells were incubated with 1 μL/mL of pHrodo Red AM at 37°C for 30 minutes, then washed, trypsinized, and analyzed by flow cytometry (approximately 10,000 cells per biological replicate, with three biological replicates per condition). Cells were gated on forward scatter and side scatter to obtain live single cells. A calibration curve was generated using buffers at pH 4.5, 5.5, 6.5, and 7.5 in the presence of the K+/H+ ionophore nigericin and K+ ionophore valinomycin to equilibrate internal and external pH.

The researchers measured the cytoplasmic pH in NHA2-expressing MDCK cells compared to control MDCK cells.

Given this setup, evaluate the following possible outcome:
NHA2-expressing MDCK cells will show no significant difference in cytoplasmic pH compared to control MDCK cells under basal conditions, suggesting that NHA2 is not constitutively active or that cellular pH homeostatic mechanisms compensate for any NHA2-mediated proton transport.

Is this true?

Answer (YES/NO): YES